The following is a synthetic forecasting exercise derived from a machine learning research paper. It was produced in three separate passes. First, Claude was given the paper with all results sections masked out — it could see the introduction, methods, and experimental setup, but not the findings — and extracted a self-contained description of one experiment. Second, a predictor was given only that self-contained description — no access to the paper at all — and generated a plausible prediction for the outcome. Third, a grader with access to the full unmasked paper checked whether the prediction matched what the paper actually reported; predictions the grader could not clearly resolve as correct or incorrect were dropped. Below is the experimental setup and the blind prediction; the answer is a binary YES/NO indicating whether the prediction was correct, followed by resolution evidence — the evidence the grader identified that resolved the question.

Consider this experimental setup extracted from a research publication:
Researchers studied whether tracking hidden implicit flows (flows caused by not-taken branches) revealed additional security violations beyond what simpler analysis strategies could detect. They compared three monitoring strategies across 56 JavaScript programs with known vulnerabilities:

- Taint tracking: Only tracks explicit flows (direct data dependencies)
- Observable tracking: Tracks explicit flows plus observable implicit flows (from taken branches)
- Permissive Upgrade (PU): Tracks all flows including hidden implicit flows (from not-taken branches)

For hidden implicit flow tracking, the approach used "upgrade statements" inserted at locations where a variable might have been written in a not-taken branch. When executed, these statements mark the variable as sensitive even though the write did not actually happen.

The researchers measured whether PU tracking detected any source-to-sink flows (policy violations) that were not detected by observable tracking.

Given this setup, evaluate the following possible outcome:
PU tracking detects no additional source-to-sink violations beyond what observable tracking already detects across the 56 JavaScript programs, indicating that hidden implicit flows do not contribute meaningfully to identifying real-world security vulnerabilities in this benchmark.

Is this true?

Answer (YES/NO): NO